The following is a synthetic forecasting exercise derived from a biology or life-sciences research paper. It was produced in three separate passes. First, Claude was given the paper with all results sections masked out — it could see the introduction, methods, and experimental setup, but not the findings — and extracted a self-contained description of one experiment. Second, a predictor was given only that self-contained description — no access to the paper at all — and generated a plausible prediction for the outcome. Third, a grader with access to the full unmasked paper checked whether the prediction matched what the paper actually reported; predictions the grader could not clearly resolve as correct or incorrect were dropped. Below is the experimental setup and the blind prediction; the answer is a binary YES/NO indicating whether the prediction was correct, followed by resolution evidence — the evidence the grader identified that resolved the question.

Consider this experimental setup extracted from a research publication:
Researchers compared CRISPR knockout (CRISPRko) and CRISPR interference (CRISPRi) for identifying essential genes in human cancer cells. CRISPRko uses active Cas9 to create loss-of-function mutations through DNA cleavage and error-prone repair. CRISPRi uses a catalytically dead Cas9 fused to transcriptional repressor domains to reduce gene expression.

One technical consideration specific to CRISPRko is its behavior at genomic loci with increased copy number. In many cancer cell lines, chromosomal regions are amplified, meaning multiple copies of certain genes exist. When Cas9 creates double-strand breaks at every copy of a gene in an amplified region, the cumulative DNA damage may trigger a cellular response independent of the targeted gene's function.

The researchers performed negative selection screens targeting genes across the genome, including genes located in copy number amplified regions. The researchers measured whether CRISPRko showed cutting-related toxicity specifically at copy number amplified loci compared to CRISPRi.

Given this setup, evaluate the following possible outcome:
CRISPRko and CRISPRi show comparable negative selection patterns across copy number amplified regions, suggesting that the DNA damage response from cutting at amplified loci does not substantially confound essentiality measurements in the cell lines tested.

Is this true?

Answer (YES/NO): NO